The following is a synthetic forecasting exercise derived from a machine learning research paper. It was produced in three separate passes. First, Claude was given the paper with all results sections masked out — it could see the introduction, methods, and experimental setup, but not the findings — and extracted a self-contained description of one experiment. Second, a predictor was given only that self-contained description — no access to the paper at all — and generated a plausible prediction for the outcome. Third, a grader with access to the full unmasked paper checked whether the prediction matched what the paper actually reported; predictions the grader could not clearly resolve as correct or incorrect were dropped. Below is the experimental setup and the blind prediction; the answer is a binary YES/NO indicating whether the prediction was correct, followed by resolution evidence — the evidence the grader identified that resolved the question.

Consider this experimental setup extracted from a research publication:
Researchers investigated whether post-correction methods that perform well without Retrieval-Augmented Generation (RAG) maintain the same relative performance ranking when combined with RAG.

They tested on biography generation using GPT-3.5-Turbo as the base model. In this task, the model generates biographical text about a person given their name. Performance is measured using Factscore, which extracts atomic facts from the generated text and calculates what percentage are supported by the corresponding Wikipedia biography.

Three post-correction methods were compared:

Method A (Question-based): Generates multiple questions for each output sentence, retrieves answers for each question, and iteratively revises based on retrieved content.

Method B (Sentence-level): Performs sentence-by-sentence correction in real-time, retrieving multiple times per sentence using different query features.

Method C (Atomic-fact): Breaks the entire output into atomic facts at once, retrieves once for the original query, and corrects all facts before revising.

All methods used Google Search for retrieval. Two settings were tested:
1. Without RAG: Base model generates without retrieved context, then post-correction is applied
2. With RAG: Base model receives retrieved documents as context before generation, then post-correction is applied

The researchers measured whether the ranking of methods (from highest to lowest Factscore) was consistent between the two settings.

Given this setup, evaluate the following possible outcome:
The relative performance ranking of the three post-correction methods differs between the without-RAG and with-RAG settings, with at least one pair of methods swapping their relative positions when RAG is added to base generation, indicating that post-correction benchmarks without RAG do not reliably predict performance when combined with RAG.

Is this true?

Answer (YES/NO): NO